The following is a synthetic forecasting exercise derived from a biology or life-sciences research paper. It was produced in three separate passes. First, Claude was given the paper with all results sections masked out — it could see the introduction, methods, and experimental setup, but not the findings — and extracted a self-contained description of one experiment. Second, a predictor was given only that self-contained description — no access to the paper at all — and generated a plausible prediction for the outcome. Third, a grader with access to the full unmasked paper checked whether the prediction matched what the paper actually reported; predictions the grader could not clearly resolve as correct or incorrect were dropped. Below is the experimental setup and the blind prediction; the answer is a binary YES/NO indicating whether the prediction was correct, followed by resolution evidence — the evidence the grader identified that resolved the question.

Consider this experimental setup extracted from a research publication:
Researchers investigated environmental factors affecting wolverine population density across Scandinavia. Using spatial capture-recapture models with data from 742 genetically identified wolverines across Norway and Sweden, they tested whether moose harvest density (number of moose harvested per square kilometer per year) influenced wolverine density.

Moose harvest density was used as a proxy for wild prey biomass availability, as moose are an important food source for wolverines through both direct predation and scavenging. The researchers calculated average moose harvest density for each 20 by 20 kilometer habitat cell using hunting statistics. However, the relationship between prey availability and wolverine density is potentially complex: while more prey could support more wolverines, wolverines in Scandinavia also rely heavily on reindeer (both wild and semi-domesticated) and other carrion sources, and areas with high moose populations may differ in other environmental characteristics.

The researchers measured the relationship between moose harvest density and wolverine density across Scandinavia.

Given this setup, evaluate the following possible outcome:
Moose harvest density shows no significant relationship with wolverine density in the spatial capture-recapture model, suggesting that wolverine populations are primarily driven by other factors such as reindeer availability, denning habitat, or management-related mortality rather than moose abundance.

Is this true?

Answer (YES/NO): NO